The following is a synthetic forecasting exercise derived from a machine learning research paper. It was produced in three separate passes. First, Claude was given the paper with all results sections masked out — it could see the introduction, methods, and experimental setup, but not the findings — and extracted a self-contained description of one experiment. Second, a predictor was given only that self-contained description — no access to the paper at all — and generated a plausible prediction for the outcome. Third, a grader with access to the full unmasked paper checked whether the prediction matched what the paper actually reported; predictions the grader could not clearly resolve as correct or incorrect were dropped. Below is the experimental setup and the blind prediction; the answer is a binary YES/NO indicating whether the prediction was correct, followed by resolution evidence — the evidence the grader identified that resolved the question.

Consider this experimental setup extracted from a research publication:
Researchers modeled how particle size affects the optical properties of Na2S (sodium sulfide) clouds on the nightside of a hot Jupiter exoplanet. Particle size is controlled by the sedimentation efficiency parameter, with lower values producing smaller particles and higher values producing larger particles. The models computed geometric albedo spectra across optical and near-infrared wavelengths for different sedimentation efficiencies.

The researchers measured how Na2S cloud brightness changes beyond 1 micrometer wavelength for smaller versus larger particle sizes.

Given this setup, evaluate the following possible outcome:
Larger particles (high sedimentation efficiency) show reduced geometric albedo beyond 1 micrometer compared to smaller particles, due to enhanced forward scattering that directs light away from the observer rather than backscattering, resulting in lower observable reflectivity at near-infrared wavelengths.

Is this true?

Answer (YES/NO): NO